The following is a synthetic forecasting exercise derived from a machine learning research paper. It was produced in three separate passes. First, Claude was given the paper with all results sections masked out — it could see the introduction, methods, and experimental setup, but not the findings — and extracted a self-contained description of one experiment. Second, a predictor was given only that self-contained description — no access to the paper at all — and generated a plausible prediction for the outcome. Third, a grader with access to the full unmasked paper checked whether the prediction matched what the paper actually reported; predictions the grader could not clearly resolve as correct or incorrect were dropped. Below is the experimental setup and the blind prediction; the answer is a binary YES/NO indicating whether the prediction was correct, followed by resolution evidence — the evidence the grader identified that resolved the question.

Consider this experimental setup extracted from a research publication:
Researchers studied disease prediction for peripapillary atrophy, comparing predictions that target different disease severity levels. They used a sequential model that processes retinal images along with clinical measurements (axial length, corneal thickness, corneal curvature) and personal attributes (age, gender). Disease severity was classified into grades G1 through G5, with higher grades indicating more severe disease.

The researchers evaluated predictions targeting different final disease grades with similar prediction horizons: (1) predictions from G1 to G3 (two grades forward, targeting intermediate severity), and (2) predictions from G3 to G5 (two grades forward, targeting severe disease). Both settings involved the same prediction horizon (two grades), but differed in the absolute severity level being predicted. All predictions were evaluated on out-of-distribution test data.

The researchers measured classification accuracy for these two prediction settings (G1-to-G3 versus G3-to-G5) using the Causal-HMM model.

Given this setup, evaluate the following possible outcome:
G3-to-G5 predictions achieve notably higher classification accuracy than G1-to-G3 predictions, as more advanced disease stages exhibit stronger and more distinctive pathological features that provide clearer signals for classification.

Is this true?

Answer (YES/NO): YES